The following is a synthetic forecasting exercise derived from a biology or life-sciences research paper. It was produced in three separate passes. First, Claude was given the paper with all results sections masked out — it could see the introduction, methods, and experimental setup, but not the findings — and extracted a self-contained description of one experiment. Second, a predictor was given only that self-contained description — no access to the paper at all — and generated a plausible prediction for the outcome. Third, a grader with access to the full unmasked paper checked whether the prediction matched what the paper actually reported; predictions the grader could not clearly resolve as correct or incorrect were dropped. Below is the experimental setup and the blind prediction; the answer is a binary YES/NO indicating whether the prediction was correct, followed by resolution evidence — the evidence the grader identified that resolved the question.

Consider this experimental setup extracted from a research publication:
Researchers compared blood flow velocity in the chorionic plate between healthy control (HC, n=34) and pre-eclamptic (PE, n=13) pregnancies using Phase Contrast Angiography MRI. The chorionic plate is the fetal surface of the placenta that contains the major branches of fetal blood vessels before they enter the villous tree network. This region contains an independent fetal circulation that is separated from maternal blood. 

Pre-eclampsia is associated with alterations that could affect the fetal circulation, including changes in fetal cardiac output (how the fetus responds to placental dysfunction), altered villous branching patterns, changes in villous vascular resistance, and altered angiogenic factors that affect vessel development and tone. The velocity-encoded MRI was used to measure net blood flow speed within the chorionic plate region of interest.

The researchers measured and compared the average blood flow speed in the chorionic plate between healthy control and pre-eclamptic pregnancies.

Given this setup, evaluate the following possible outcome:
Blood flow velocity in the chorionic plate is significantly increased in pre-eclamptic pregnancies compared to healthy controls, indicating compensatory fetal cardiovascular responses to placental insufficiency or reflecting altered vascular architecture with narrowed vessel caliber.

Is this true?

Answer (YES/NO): YES